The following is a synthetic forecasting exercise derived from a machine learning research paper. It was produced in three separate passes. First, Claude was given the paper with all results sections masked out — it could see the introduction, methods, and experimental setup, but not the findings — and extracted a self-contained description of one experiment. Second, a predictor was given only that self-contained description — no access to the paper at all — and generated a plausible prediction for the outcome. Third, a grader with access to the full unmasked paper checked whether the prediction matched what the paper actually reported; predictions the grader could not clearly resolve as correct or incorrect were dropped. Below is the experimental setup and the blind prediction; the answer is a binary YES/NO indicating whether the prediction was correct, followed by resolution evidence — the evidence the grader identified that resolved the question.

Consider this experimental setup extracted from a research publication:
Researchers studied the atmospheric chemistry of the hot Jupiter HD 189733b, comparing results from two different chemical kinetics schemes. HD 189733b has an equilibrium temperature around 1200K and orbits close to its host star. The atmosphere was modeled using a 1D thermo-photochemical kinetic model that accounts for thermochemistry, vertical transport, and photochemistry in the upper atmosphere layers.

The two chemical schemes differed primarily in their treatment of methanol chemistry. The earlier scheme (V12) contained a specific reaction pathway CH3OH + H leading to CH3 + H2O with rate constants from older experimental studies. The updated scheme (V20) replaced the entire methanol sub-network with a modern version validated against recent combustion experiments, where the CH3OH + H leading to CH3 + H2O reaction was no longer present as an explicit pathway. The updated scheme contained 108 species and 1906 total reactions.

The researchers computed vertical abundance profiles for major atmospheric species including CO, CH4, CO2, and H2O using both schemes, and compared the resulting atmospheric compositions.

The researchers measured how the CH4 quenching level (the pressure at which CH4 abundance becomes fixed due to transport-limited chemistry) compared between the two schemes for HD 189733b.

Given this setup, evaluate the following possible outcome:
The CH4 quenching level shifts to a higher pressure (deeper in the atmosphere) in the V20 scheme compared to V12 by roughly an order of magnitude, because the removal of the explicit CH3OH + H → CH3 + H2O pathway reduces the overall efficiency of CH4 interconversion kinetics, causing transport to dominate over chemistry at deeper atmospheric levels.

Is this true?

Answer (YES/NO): NO